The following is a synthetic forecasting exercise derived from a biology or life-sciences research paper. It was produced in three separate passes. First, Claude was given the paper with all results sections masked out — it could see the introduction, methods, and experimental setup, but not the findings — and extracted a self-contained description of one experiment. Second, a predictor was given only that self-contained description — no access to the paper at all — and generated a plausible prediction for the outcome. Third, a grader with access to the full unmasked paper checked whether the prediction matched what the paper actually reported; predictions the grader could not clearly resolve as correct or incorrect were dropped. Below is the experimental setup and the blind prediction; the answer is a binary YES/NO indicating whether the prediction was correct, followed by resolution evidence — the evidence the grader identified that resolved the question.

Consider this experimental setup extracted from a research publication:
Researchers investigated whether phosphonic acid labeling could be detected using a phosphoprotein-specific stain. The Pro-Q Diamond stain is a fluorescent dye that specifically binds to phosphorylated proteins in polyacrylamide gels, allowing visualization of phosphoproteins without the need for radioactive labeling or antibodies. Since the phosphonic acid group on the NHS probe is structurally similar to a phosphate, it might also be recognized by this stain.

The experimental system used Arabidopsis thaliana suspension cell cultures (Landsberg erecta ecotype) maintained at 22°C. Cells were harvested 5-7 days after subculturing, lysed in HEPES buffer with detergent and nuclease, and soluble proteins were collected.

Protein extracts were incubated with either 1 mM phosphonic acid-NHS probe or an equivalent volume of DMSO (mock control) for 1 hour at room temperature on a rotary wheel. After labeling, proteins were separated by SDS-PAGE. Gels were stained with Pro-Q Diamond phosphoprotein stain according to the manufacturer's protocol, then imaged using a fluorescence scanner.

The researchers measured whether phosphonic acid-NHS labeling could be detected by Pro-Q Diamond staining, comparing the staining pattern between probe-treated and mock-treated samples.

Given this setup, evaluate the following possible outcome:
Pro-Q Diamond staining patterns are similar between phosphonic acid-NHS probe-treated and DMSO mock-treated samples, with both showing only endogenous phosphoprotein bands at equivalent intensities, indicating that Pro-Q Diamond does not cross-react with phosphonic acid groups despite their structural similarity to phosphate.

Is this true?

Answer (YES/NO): NO